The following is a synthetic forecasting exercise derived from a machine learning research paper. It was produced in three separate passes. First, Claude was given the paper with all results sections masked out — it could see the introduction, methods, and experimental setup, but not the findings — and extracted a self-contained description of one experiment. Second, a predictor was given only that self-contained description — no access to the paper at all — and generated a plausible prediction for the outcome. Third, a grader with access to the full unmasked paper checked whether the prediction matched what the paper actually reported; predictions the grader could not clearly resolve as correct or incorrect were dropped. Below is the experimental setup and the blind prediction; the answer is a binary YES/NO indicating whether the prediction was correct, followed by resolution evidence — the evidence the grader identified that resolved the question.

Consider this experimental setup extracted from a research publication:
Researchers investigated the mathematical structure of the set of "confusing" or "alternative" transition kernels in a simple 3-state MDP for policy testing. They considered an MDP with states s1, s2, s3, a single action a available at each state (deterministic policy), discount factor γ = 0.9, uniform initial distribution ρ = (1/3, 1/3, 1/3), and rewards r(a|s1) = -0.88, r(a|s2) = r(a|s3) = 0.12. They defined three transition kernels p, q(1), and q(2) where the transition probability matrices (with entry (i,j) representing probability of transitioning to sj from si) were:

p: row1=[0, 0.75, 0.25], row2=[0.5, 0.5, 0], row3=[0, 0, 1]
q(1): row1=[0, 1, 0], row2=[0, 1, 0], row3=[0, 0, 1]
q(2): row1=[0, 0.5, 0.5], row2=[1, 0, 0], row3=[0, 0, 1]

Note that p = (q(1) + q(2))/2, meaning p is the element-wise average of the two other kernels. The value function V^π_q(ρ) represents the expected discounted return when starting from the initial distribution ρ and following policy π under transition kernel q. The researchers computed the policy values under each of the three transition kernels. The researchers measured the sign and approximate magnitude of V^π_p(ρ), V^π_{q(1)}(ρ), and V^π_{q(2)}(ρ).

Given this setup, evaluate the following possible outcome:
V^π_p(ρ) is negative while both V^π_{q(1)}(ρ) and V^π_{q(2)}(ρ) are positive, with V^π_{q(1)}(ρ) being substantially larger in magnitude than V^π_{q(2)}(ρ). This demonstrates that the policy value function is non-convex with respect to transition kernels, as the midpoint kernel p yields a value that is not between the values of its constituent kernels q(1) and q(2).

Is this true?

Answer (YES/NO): YES